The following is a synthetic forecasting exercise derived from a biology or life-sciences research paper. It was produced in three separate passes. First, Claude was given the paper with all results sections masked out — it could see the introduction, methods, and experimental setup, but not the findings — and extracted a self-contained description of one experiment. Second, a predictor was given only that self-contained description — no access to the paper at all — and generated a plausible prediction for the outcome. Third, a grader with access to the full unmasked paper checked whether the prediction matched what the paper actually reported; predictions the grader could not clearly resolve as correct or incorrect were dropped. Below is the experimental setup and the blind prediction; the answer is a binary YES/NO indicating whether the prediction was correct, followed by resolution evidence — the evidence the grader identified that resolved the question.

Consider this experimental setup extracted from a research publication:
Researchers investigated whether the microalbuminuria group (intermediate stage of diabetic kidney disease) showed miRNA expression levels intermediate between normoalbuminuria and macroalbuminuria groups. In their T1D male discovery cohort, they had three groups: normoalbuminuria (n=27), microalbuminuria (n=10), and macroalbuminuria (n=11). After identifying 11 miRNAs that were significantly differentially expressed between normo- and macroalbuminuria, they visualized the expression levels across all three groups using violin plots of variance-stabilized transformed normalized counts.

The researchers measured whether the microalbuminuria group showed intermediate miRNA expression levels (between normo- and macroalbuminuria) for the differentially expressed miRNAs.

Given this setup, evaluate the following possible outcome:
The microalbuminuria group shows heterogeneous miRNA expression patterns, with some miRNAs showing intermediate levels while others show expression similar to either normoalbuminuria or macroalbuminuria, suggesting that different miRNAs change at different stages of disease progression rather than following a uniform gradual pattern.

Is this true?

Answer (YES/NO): NO